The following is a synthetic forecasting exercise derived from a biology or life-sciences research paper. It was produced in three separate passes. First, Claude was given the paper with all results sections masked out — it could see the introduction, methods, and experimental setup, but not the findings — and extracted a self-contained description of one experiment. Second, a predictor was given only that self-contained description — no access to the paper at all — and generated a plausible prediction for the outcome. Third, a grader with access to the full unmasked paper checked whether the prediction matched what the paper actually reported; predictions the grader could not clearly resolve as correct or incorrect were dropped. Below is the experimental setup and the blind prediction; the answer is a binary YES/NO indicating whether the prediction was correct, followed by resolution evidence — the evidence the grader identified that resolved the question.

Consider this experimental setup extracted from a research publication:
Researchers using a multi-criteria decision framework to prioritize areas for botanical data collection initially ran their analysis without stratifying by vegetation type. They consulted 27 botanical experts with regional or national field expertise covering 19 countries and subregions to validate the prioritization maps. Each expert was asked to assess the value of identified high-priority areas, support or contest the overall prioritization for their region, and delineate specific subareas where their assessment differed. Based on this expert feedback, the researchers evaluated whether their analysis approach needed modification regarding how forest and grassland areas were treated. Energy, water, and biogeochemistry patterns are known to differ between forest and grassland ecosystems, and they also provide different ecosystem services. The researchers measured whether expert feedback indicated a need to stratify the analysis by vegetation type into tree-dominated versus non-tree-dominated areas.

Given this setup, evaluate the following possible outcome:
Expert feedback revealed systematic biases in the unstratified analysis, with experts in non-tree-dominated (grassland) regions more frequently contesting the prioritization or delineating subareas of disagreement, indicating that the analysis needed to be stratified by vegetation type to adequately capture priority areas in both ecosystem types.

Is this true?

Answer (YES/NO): NO